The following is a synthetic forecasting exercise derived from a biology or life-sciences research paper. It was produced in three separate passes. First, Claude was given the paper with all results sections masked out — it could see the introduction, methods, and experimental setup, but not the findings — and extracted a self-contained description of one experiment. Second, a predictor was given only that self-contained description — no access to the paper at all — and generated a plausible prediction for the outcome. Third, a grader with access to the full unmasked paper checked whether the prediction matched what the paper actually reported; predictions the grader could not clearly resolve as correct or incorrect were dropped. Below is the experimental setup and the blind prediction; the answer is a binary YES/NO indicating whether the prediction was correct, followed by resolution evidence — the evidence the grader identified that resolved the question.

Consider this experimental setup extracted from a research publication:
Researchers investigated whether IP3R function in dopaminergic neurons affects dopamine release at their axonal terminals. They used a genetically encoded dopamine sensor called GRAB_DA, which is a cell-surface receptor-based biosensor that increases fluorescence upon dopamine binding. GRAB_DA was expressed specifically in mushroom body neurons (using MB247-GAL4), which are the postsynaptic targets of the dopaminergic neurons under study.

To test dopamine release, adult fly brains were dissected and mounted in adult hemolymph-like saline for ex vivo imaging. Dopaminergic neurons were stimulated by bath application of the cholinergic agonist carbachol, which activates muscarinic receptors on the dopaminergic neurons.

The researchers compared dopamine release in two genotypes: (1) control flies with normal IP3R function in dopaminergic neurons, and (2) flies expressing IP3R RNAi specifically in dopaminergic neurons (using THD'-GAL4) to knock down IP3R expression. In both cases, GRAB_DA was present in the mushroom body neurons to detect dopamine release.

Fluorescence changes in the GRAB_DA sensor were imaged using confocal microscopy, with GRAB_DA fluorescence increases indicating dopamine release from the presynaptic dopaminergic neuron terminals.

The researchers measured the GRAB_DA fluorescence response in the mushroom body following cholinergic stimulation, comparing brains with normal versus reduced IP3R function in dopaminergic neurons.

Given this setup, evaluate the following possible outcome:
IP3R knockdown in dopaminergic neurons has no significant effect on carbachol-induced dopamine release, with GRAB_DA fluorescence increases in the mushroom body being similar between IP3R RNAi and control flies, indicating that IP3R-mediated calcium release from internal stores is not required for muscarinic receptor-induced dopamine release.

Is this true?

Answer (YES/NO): NO